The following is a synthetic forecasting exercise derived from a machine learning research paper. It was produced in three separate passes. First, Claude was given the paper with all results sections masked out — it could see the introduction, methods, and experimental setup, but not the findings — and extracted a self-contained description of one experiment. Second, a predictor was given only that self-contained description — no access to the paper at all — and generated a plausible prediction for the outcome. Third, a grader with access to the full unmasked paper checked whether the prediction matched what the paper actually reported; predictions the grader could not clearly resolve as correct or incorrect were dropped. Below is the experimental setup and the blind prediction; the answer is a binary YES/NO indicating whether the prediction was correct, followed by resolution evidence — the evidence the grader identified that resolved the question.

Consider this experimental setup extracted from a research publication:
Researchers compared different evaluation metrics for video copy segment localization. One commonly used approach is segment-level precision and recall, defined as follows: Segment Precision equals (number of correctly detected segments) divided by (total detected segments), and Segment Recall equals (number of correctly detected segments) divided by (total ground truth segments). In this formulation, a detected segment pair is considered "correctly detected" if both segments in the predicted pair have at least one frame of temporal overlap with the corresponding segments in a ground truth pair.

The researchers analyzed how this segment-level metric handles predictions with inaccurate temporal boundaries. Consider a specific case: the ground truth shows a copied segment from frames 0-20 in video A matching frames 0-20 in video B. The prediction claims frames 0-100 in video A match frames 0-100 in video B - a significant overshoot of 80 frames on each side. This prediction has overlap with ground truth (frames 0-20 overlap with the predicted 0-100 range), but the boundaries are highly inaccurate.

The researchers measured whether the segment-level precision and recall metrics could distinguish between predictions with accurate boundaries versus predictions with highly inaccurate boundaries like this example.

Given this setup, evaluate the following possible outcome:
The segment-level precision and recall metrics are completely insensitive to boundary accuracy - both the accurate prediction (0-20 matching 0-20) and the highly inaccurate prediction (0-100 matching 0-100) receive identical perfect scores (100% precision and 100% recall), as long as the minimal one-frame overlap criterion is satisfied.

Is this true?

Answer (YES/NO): YES